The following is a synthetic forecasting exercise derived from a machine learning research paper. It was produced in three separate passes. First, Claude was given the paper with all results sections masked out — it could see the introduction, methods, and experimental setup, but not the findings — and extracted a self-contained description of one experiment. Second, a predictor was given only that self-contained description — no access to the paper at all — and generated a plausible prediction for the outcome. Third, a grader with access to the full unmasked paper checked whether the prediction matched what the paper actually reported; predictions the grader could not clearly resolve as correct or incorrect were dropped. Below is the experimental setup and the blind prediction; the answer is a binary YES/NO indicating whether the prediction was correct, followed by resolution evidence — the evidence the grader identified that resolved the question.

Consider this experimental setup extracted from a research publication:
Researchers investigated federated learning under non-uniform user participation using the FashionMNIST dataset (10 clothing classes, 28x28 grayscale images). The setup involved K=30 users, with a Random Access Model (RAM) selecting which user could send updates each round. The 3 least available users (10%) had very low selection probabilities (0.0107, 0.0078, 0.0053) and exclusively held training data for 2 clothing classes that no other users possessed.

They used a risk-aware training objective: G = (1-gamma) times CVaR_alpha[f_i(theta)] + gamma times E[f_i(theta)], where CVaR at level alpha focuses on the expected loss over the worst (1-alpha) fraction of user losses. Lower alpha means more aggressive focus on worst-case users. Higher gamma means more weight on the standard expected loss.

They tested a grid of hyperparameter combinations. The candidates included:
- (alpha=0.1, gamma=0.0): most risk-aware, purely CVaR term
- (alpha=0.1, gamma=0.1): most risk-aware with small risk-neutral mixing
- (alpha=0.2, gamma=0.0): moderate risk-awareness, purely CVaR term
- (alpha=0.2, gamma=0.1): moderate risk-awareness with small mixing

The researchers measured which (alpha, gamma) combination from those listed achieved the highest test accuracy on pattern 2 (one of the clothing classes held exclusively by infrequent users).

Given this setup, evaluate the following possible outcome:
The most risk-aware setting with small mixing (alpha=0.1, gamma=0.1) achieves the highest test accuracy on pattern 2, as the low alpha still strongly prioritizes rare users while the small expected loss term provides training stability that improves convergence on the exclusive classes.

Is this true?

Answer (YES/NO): YES